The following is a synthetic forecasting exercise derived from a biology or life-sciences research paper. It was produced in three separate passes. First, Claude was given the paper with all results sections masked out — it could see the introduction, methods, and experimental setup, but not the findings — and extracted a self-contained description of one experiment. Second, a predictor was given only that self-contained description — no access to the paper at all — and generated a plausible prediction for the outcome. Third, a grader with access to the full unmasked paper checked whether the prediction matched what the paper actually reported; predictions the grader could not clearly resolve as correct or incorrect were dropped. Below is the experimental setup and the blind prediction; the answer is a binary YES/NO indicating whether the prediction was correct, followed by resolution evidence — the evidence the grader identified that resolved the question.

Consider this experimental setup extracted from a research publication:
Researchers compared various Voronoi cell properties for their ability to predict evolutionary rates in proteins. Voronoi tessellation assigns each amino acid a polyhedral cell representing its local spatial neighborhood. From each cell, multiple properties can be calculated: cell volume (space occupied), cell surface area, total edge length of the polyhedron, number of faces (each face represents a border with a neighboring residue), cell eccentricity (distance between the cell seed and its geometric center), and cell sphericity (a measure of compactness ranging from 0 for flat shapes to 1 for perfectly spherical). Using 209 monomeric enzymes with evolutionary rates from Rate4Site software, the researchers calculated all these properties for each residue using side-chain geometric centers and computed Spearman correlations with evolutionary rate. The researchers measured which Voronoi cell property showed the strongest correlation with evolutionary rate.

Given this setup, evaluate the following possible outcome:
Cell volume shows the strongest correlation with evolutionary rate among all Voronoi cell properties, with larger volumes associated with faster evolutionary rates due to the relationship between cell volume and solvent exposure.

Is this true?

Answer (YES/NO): NO